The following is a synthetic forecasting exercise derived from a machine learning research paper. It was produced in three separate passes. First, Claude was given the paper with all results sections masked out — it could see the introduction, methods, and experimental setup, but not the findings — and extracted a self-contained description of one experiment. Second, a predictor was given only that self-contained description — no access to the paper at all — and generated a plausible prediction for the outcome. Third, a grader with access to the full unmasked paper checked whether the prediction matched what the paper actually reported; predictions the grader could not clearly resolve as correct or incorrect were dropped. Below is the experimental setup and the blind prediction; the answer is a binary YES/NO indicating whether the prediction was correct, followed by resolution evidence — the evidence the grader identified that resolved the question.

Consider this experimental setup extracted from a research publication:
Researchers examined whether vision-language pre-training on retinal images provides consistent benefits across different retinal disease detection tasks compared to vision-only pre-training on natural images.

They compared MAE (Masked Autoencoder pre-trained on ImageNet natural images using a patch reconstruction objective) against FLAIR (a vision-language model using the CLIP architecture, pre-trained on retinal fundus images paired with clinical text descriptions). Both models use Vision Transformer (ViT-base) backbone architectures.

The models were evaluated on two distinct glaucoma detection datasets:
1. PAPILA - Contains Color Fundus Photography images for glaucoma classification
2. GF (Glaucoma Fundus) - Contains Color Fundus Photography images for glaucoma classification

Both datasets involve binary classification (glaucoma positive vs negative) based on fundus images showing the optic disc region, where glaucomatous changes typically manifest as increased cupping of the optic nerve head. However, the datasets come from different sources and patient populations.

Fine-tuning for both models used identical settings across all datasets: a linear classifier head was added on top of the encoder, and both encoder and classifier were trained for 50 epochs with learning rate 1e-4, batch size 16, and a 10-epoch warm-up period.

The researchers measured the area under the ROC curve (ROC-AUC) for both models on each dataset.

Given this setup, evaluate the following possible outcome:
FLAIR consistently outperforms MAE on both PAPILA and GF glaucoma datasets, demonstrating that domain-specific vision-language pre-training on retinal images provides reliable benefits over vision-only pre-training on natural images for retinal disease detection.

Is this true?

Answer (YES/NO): NO